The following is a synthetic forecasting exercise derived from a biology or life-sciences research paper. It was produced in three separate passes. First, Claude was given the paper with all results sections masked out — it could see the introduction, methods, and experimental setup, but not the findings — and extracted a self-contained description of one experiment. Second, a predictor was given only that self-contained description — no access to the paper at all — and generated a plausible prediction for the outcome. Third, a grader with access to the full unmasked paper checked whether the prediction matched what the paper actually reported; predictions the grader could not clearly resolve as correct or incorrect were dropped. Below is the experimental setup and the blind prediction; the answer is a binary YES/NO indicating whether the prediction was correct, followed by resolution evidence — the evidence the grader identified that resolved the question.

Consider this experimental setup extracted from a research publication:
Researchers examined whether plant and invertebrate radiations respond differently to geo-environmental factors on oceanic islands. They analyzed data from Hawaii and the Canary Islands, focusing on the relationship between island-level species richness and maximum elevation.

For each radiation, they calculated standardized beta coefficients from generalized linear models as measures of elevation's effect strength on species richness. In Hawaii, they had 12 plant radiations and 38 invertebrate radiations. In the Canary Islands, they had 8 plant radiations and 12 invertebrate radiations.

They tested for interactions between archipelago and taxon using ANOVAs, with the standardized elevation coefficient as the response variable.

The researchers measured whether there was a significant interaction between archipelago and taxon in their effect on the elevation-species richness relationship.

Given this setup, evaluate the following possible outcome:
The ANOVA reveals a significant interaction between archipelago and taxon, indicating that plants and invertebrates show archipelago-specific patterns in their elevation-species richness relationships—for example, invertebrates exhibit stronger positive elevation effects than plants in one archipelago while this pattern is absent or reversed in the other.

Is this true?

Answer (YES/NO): NO